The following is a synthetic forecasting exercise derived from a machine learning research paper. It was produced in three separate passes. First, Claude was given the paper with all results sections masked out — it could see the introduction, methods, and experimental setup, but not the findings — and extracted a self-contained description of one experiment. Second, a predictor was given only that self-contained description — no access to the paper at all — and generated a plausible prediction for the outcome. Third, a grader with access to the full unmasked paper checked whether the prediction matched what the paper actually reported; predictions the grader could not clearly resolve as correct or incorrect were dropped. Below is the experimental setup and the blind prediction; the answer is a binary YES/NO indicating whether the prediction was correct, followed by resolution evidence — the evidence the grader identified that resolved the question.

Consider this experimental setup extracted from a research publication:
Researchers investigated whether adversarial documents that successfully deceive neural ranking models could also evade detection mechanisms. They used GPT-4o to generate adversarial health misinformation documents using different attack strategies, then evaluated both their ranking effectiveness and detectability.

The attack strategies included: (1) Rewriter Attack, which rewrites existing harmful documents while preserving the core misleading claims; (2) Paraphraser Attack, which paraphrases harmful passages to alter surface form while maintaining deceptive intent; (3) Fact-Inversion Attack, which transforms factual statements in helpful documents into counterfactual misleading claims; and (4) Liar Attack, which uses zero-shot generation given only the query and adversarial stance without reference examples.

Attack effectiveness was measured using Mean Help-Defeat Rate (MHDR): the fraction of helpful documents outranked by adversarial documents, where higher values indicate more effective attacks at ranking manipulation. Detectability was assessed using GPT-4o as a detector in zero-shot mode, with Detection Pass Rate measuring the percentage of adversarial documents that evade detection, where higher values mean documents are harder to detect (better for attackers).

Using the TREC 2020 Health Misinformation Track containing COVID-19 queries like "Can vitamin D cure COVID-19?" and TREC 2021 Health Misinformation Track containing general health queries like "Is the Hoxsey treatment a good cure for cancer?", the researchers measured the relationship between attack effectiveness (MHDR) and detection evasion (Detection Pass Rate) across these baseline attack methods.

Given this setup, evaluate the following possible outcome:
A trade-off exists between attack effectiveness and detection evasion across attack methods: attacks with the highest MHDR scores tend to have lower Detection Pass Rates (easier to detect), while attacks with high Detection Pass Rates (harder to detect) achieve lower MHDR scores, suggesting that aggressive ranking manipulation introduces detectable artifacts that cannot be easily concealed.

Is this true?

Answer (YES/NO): YES